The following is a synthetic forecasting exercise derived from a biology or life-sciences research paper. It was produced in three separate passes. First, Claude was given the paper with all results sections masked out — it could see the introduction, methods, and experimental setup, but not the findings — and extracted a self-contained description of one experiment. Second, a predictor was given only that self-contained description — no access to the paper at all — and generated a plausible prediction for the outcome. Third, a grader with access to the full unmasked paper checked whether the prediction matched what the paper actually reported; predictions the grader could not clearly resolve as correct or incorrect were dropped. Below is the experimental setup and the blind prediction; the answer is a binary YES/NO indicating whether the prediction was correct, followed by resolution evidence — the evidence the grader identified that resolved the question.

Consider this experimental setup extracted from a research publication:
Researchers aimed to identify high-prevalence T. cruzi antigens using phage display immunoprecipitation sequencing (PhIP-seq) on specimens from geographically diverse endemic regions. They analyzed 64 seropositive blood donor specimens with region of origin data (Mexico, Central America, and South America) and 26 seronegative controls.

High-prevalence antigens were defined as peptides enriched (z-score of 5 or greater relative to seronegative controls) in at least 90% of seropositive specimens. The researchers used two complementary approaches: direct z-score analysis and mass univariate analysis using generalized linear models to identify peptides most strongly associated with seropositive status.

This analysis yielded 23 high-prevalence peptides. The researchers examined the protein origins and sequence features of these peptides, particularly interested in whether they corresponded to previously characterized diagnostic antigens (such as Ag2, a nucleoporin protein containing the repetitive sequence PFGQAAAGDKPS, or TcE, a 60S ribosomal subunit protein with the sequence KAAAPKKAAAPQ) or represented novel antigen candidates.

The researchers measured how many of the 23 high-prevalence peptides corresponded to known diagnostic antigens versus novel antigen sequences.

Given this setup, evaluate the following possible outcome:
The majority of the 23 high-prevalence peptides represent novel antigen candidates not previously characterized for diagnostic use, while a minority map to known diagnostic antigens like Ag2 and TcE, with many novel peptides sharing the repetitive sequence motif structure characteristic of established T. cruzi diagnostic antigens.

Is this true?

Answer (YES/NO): NO